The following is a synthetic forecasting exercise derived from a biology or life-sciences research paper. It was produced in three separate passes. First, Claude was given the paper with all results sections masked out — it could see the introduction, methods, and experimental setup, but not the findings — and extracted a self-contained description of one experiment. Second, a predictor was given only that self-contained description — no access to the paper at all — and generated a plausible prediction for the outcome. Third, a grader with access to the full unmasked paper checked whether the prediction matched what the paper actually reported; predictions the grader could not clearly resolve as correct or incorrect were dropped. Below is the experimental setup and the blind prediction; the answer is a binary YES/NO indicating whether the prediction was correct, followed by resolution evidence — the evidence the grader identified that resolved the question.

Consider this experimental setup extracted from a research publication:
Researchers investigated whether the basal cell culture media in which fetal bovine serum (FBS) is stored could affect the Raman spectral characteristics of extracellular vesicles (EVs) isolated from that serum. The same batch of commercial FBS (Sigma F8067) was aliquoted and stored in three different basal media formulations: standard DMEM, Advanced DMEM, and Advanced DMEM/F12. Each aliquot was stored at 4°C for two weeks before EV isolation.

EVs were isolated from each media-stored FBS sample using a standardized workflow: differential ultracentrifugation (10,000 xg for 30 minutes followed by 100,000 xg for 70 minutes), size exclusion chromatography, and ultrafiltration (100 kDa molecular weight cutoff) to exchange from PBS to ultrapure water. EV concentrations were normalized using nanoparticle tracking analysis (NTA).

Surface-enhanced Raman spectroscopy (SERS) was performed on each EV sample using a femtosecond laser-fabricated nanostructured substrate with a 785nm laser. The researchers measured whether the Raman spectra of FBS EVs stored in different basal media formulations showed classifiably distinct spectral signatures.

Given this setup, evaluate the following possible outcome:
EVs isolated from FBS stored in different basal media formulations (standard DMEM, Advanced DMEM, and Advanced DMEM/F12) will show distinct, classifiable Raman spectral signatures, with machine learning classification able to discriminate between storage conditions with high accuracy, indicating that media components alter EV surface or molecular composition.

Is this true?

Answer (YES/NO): NO